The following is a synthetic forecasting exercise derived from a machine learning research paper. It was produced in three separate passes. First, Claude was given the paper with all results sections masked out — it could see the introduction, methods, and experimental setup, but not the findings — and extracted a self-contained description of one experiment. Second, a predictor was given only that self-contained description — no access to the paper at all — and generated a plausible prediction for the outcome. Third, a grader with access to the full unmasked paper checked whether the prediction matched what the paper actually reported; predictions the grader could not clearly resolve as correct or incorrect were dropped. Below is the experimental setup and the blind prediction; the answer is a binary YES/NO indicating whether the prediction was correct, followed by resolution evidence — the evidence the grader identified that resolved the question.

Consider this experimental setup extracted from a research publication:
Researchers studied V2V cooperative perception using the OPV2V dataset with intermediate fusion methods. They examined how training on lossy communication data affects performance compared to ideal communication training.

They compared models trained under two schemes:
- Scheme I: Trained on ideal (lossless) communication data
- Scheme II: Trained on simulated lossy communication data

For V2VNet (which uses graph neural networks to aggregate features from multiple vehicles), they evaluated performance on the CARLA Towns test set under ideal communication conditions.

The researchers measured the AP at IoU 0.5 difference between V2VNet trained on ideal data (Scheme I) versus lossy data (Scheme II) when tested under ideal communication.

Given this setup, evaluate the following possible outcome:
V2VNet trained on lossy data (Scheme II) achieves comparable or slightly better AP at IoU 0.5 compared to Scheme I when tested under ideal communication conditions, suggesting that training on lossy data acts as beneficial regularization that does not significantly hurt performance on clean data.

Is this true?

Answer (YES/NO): NO